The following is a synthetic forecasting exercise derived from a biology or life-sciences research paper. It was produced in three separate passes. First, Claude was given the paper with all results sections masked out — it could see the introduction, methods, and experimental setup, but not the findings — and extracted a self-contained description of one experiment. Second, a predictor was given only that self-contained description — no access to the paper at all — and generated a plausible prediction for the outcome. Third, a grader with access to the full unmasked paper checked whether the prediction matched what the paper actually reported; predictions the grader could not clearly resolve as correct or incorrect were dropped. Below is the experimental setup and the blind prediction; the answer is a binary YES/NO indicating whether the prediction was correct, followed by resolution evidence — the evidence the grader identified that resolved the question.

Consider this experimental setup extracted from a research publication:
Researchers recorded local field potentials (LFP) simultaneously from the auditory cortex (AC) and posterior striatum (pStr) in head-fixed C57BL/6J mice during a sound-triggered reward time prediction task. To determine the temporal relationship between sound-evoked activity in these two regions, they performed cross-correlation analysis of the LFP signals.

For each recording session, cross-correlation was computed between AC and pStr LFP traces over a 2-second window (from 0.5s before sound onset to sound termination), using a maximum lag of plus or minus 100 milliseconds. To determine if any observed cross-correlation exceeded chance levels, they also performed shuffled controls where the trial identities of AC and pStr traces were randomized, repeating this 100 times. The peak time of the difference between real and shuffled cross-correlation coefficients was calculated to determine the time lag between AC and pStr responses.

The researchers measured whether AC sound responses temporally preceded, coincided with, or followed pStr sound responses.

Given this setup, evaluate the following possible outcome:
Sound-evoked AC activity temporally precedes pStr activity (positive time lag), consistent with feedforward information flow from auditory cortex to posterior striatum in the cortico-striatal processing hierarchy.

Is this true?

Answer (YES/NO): YES